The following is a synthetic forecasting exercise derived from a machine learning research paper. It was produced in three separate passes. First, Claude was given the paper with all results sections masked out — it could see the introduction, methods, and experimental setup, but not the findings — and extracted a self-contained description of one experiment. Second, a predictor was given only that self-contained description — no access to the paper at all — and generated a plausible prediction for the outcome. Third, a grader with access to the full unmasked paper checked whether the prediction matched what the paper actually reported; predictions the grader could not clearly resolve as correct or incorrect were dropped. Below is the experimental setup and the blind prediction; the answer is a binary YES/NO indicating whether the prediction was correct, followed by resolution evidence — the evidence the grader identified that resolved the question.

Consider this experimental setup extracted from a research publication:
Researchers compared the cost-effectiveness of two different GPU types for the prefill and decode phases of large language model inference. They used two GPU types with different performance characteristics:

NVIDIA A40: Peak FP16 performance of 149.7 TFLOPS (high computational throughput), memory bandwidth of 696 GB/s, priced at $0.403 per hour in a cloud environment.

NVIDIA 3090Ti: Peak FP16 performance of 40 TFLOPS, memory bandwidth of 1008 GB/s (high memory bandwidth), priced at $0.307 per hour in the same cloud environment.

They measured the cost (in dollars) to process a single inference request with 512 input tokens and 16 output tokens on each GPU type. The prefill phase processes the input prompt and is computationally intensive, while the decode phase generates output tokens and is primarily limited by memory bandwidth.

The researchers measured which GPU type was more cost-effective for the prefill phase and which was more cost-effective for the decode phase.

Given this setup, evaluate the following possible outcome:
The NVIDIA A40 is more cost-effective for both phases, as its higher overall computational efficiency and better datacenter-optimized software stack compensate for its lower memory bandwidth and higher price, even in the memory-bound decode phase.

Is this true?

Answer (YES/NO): NO